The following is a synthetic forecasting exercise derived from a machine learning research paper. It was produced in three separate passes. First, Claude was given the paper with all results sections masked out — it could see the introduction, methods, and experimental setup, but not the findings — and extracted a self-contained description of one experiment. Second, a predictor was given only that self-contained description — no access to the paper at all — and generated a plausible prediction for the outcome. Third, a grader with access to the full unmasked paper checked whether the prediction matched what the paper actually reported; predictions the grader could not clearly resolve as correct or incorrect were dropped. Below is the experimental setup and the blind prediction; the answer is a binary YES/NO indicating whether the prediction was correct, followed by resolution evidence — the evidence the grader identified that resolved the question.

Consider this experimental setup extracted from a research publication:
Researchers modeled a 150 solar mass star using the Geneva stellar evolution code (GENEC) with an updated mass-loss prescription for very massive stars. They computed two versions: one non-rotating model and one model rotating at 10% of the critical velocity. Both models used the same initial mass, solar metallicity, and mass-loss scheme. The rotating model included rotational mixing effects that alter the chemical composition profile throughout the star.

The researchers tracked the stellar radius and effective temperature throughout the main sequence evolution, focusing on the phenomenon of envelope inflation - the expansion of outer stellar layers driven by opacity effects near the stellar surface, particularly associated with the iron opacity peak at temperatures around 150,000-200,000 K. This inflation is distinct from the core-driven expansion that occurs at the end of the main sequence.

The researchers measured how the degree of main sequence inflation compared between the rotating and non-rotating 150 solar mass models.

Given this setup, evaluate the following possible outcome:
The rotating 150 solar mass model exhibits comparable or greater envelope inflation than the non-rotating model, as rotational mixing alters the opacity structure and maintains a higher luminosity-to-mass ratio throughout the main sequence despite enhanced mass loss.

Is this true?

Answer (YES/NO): NO